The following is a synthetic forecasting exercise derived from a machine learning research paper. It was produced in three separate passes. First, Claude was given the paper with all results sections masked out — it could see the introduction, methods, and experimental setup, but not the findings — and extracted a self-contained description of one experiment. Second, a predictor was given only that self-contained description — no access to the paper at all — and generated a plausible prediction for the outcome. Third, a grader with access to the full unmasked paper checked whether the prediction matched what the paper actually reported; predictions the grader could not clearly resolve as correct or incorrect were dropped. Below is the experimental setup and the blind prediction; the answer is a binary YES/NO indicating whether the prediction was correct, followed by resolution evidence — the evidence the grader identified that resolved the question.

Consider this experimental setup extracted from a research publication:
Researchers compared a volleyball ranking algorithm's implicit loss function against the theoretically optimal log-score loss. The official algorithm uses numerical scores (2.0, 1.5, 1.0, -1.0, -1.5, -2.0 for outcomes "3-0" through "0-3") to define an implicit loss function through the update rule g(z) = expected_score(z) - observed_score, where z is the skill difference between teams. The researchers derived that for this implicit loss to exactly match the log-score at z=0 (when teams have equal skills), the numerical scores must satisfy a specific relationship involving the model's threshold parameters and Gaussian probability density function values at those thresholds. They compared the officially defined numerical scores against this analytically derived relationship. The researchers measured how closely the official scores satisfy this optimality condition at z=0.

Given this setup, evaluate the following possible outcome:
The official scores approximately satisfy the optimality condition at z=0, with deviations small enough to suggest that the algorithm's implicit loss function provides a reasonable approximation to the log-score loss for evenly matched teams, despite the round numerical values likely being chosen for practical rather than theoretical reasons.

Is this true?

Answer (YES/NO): NO